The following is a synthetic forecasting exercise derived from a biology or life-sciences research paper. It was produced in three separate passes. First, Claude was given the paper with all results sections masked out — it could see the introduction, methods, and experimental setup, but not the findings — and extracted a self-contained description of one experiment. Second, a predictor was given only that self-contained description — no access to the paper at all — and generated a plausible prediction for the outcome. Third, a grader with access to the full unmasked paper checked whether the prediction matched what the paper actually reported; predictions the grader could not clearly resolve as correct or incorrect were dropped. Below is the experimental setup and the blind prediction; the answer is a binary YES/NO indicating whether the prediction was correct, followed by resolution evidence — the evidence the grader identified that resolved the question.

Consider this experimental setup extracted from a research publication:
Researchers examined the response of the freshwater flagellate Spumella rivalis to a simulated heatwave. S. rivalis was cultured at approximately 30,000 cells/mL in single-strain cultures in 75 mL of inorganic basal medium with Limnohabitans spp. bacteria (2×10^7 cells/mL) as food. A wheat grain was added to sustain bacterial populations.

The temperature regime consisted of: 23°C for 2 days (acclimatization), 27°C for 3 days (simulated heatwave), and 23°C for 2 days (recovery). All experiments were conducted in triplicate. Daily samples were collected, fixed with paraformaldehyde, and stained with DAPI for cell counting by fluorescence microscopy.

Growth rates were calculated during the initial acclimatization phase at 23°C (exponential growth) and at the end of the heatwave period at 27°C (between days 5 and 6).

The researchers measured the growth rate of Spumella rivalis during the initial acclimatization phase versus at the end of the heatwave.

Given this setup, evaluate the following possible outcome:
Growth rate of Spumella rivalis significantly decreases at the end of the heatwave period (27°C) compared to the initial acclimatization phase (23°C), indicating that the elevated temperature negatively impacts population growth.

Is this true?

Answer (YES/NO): YES